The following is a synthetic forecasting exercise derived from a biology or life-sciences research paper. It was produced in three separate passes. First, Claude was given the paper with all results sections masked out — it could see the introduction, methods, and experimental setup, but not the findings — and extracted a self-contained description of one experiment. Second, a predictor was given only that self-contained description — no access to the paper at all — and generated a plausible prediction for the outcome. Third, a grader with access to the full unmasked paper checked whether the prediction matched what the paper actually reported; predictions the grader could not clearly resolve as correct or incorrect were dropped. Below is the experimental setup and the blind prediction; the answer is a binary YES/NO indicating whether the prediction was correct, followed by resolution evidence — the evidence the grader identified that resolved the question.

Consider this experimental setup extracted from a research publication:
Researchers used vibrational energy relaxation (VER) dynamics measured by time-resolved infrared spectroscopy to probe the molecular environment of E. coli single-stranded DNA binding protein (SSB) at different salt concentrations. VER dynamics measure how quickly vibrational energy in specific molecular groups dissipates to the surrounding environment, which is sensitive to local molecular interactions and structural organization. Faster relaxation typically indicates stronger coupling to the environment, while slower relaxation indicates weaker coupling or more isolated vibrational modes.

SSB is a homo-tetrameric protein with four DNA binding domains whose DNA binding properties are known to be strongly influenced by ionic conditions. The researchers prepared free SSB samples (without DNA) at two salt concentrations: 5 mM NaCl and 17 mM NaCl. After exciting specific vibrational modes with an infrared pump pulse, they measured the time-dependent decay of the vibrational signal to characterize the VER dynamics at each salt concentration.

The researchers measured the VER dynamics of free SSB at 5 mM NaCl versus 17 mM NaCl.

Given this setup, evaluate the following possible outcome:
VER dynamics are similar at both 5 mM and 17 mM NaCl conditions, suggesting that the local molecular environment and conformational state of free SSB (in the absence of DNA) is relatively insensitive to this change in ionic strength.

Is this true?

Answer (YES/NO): NO